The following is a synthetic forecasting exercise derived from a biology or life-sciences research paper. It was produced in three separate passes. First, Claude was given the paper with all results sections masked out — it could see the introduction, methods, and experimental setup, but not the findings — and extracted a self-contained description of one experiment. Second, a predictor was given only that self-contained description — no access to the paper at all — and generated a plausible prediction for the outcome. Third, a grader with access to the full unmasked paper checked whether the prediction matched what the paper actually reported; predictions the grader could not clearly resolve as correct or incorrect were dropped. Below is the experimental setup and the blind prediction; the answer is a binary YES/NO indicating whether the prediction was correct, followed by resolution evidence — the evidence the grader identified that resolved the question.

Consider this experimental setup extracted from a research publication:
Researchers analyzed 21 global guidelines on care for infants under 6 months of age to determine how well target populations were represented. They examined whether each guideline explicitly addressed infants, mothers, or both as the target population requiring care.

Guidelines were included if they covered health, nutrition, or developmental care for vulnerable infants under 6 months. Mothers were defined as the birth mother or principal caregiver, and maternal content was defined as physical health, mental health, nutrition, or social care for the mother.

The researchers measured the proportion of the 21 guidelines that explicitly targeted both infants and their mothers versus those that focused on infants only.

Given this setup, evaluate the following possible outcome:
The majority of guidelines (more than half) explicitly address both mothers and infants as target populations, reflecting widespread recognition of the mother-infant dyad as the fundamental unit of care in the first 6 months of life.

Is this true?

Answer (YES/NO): NO